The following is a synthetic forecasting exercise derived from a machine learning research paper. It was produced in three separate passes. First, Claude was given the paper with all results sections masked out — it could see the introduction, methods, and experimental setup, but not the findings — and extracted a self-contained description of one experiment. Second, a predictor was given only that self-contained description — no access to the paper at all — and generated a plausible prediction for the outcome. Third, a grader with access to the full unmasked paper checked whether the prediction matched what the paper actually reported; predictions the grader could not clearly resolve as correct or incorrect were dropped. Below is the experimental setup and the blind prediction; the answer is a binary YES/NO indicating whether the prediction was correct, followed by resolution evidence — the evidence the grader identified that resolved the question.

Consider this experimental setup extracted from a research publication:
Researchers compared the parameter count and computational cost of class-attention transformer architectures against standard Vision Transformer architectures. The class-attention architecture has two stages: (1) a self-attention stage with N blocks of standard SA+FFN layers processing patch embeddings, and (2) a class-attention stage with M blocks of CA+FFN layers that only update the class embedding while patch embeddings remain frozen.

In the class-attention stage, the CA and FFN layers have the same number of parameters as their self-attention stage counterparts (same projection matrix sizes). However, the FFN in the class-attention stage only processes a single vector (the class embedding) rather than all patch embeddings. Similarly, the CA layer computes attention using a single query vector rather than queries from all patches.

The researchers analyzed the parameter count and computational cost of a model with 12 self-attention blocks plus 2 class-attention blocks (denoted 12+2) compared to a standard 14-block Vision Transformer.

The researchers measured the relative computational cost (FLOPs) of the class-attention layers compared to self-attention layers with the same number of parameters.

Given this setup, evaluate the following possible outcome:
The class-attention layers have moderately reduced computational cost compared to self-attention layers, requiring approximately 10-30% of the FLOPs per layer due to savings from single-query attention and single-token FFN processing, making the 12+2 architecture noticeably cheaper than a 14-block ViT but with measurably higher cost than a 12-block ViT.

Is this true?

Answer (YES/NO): YES